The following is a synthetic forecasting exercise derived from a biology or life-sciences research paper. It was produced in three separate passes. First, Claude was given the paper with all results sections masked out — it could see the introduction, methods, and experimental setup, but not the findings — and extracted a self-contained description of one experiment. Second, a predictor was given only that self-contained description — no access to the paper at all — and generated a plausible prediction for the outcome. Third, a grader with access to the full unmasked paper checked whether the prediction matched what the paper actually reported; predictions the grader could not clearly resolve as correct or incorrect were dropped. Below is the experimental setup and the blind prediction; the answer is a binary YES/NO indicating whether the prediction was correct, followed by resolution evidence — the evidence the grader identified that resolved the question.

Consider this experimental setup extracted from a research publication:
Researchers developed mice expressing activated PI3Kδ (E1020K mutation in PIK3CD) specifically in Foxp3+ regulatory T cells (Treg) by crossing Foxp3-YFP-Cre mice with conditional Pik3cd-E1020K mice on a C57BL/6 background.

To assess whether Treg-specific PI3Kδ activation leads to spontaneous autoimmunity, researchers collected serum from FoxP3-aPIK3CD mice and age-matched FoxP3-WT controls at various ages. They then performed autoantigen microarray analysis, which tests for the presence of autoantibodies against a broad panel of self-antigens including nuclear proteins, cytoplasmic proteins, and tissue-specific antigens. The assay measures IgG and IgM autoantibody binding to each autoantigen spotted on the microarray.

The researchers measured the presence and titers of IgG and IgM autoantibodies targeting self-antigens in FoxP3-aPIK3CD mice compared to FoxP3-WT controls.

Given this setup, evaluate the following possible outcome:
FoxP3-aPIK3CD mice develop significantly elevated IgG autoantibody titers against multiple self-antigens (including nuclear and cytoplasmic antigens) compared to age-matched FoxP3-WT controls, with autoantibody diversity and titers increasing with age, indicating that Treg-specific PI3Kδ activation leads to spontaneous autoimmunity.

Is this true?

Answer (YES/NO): YES